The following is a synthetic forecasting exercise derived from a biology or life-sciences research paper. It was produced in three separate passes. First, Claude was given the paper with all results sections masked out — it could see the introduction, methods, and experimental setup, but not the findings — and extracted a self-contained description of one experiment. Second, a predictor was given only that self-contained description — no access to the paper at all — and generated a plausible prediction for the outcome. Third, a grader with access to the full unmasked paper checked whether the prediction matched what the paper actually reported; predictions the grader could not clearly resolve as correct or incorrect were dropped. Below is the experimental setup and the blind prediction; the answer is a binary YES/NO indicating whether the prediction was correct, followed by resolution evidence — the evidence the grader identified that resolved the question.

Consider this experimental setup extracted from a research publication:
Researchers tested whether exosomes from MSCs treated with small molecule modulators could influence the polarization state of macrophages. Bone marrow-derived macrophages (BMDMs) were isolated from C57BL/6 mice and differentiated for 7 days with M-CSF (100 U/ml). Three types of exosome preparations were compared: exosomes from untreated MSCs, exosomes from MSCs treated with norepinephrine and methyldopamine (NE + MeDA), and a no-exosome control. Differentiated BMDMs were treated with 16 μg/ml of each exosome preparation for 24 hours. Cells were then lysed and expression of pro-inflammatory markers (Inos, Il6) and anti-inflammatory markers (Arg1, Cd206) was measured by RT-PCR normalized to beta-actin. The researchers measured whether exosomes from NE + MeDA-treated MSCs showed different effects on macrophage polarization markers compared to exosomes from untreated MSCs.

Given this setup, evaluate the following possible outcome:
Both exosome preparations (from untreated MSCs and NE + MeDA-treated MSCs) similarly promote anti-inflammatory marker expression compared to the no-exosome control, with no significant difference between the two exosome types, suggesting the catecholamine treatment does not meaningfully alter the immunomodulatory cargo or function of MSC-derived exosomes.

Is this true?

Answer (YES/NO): YES